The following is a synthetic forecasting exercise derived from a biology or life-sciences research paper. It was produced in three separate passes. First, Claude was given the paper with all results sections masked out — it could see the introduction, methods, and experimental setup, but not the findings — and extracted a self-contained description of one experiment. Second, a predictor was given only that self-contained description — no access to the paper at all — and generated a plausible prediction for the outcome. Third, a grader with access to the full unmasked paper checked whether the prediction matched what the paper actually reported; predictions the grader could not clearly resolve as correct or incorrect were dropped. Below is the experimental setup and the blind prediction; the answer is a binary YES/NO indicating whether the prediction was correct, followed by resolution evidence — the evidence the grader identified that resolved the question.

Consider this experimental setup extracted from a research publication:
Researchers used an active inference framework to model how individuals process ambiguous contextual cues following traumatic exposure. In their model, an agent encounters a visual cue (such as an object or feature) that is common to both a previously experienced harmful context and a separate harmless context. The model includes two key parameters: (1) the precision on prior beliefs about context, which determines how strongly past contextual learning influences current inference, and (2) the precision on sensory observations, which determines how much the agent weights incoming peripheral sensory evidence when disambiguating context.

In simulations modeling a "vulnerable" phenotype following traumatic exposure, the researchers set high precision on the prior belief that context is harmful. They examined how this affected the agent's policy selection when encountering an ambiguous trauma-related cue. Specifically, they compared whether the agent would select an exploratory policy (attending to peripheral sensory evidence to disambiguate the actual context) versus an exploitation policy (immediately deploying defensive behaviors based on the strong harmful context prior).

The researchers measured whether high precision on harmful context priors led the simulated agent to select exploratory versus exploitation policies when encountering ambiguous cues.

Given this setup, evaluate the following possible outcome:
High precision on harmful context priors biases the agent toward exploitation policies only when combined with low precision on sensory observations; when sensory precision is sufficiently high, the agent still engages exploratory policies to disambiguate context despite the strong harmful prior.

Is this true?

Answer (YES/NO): NO